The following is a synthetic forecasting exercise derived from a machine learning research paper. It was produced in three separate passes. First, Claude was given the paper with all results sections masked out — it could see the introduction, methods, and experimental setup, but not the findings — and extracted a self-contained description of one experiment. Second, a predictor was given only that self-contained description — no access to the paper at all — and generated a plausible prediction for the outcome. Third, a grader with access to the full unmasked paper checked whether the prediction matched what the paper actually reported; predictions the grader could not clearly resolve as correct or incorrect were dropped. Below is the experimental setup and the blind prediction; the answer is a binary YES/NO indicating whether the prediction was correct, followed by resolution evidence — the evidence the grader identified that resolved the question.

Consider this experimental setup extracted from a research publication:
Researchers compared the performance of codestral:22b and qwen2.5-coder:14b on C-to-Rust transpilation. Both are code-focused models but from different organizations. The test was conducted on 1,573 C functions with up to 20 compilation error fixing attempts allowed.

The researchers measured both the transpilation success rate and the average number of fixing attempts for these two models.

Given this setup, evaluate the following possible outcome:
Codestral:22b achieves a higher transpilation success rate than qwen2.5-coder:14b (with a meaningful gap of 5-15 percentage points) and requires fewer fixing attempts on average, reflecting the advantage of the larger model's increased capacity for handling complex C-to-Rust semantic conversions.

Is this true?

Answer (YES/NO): NO